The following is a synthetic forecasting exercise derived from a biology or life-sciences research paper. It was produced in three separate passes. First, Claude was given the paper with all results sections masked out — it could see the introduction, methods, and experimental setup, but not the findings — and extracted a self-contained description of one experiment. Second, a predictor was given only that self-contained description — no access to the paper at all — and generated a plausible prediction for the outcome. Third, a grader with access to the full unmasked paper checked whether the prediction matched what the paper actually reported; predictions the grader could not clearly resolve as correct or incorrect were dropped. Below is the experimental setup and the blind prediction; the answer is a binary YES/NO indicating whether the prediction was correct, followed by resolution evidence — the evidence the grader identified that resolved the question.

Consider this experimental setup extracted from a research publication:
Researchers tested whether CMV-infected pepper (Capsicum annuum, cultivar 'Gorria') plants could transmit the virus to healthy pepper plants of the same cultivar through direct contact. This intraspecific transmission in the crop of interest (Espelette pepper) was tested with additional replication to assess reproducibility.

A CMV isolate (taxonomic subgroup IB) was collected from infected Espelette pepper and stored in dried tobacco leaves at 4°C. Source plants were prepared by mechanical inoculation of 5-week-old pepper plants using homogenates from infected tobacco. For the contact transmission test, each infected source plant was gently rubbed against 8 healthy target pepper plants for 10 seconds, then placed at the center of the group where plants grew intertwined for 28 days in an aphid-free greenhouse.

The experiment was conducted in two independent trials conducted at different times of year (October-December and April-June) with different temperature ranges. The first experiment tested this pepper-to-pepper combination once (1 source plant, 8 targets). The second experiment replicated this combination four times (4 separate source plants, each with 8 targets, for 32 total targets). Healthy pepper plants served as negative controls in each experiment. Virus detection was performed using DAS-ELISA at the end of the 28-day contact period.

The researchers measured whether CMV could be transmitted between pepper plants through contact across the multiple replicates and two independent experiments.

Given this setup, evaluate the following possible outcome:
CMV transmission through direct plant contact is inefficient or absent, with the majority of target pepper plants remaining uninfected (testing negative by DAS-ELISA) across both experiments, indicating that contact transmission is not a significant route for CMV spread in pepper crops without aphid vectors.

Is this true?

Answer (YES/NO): YES